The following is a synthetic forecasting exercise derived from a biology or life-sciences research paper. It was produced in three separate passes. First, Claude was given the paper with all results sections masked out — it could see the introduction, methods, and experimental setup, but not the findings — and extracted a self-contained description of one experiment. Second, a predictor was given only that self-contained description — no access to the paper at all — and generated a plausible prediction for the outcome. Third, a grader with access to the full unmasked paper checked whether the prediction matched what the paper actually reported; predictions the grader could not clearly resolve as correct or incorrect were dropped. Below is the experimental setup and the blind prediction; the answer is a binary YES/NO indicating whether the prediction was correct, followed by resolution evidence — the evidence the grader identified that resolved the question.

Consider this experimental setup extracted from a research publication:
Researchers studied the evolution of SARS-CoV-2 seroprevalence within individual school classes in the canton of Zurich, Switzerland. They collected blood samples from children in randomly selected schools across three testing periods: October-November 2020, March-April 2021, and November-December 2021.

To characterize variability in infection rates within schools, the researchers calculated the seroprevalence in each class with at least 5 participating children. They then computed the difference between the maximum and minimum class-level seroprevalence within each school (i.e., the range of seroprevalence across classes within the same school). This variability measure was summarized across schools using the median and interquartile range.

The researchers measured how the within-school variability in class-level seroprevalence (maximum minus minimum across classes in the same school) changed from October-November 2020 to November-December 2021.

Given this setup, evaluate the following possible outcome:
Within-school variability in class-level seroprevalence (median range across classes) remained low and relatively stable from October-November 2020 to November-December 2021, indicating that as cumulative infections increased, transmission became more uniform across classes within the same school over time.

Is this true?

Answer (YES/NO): NO